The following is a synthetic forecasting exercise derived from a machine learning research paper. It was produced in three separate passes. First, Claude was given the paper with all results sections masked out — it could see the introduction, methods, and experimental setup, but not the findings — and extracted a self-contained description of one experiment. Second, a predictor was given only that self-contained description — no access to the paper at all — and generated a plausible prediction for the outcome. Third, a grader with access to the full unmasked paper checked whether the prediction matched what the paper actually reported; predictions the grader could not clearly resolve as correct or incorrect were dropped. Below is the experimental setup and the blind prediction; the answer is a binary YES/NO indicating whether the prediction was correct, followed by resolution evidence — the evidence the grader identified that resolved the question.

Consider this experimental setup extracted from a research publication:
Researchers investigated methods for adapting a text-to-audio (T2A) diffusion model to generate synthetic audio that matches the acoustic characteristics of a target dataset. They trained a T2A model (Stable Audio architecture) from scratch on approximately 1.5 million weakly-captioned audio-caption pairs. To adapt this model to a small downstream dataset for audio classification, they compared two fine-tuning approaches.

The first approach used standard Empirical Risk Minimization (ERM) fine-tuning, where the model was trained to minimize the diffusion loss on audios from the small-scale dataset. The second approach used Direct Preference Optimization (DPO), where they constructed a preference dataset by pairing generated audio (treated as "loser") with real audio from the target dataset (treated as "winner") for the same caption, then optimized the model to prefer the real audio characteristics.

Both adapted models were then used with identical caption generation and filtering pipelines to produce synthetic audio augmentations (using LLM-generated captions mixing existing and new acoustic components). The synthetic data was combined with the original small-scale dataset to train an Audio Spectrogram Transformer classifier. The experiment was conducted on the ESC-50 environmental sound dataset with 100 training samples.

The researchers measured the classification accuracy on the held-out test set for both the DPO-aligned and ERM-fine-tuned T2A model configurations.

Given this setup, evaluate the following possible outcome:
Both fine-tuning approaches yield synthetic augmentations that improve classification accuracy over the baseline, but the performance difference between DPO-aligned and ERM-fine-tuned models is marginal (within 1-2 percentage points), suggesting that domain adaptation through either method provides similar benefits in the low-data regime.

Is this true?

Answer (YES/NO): NO